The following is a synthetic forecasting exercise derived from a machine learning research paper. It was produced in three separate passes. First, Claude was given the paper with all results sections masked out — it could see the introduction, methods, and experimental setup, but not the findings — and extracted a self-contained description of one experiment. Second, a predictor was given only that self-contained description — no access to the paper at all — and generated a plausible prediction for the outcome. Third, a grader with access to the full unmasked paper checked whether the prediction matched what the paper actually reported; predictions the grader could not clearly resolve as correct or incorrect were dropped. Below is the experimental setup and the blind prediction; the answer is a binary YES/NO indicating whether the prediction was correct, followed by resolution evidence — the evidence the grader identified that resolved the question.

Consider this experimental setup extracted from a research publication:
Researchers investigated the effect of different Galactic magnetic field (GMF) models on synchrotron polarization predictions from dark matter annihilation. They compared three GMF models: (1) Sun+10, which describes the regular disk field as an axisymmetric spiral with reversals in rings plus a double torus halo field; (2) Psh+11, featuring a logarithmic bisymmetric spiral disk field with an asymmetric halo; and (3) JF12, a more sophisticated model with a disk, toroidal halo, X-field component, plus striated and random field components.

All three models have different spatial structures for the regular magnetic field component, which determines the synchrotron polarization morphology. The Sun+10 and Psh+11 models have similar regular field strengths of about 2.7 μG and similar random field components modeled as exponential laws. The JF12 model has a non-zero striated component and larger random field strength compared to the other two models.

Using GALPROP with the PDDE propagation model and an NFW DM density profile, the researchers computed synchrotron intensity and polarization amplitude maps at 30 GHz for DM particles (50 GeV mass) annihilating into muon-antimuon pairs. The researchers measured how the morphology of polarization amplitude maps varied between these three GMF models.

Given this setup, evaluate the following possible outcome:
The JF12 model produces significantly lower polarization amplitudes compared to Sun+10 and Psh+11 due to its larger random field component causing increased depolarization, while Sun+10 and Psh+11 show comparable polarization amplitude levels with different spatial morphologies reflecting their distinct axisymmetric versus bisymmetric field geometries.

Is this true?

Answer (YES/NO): NO